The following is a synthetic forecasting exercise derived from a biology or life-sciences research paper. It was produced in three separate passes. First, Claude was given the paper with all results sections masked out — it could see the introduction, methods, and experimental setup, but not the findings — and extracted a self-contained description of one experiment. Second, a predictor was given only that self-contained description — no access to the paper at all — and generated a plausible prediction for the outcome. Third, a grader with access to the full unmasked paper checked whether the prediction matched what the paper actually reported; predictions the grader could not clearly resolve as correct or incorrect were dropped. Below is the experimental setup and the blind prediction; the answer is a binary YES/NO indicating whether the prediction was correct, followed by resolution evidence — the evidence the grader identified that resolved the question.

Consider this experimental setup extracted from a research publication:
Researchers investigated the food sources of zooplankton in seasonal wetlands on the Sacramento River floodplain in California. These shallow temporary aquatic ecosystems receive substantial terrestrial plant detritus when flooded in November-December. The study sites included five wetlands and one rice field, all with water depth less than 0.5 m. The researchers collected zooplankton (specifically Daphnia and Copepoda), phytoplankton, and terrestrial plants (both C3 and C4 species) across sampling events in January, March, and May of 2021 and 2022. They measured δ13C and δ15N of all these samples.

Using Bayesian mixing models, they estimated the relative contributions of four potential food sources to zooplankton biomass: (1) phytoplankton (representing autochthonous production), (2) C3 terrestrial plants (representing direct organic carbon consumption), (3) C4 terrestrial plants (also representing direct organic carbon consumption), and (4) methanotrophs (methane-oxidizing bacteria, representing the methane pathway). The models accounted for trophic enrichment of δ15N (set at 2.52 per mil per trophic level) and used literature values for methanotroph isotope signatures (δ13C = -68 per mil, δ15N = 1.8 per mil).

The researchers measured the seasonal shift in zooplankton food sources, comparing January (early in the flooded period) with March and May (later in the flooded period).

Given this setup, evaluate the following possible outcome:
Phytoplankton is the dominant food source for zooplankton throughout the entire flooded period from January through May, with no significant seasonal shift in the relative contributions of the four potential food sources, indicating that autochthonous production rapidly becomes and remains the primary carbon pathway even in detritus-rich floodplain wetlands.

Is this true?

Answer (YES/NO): NO